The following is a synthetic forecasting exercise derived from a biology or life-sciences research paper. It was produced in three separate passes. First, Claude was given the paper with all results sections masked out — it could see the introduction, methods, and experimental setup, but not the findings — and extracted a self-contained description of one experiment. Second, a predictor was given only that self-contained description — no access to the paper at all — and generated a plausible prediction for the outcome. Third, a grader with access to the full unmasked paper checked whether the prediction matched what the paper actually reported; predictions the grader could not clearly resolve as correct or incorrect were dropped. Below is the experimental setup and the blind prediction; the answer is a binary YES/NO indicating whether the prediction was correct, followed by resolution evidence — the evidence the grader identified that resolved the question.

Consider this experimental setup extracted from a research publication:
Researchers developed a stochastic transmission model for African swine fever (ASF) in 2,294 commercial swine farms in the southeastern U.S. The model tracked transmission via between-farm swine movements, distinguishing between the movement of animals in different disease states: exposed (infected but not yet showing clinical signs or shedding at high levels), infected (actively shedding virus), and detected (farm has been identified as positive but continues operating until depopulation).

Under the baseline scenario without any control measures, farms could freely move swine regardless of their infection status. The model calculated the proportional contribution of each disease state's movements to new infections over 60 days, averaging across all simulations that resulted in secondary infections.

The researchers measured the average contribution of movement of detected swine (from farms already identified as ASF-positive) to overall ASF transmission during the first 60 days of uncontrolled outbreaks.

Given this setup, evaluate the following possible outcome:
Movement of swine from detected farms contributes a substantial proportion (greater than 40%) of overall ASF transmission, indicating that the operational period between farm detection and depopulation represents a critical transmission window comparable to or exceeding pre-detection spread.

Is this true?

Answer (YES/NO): NO